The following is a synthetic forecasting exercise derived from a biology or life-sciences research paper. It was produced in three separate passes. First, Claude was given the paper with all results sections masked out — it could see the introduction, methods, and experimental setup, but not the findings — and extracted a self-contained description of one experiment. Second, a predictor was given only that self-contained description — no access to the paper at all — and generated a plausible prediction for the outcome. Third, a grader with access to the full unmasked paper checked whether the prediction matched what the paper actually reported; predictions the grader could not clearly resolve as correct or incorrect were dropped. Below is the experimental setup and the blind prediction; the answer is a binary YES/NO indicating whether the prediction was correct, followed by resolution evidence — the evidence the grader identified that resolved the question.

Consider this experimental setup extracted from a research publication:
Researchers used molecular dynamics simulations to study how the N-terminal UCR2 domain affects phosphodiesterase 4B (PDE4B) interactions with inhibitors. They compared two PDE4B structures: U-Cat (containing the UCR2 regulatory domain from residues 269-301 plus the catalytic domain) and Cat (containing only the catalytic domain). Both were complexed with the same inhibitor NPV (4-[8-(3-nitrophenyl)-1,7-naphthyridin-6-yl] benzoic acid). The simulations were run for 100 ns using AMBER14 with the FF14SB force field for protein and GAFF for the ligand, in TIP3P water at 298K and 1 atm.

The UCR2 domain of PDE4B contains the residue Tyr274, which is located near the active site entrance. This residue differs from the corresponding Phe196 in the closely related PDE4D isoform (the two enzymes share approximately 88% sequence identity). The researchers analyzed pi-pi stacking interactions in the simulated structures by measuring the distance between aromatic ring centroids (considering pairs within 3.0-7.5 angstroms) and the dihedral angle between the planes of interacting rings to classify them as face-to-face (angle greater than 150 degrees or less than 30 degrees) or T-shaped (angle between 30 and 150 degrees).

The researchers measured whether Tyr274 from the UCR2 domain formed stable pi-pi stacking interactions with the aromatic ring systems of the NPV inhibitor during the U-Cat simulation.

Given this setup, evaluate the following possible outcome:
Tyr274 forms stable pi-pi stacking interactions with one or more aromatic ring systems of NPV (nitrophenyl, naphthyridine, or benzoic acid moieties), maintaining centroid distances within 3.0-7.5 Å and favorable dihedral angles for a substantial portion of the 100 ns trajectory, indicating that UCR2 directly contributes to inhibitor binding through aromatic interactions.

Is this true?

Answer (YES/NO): YES